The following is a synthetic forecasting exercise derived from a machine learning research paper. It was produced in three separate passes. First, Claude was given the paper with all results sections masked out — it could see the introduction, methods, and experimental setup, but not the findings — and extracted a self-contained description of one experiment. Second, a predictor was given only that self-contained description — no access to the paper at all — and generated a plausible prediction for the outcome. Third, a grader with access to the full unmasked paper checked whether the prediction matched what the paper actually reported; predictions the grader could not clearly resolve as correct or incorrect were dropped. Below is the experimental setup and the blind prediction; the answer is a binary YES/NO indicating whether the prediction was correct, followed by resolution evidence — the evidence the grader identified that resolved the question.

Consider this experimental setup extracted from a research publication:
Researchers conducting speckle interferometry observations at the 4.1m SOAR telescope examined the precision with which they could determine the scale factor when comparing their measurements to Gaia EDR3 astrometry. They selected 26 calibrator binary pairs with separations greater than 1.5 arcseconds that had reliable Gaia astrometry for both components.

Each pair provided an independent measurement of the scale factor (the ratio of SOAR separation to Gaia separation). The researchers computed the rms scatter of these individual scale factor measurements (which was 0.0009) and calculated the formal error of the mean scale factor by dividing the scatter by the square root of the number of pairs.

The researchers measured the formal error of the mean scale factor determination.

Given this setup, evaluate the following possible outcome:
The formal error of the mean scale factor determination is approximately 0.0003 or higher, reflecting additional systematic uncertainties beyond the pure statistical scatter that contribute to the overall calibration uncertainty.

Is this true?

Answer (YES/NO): NO